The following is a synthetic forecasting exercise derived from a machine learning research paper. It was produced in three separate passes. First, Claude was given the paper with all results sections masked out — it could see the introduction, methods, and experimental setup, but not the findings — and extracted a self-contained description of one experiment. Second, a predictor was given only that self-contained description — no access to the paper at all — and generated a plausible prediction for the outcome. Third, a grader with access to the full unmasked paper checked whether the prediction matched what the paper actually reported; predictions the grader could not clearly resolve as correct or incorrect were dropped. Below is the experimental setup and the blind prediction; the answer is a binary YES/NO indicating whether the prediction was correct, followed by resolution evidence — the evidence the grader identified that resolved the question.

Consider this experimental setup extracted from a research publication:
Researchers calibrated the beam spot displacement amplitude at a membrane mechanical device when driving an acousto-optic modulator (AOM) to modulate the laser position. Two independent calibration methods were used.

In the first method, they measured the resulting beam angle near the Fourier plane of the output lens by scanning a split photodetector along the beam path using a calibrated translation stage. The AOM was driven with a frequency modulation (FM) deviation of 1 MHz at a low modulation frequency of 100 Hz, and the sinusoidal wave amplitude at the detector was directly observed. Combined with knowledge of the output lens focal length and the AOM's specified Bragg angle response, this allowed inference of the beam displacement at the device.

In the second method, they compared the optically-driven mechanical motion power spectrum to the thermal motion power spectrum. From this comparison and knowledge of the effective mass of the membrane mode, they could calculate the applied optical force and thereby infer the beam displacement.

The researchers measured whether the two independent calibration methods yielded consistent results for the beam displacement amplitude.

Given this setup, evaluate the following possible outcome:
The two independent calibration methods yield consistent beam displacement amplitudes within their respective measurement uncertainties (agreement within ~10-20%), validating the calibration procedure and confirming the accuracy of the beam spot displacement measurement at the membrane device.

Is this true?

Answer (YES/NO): YES